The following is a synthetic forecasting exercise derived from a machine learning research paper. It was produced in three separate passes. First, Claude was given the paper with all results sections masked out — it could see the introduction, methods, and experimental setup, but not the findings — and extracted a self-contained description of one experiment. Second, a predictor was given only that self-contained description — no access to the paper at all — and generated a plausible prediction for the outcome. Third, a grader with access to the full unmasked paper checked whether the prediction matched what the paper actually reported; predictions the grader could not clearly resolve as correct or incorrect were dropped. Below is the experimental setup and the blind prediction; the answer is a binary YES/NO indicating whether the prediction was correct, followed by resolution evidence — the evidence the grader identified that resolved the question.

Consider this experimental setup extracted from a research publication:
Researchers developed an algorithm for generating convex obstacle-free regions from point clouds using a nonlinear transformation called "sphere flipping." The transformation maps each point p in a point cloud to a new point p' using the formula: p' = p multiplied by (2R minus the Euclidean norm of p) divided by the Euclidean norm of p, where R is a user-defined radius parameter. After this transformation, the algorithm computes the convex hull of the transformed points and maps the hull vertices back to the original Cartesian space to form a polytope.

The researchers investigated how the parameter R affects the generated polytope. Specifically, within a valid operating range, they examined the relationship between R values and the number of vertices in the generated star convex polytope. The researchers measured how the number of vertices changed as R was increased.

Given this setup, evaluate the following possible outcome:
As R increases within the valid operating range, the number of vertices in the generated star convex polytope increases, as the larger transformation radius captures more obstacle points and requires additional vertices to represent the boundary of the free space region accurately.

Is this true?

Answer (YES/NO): YES